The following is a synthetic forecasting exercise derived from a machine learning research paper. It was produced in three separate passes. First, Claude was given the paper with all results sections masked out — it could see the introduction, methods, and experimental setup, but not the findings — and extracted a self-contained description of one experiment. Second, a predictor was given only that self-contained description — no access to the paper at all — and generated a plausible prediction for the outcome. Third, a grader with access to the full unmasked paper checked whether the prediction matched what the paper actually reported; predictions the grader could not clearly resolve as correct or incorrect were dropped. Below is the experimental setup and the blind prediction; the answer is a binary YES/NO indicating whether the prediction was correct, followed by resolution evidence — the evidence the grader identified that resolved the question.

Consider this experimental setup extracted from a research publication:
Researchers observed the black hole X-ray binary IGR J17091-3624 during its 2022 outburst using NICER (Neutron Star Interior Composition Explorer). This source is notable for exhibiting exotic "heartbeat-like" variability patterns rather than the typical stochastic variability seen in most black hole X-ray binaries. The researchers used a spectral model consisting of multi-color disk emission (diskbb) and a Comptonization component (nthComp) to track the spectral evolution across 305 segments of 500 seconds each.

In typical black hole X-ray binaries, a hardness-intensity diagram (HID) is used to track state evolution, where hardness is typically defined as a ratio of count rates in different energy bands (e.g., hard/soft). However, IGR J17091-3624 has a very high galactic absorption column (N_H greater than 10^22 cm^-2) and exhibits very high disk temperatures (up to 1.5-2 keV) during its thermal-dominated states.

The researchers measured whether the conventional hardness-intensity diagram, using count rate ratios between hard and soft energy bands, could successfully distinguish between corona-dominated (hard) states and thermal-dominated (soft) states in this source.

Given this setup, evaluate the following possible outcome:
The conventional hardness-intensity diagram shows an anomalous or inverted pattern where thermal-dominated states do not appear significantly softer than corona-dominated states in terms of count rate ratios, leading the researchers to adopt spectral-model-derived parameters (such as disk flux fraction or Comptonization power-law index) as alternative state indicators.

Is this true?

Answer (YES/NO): YES